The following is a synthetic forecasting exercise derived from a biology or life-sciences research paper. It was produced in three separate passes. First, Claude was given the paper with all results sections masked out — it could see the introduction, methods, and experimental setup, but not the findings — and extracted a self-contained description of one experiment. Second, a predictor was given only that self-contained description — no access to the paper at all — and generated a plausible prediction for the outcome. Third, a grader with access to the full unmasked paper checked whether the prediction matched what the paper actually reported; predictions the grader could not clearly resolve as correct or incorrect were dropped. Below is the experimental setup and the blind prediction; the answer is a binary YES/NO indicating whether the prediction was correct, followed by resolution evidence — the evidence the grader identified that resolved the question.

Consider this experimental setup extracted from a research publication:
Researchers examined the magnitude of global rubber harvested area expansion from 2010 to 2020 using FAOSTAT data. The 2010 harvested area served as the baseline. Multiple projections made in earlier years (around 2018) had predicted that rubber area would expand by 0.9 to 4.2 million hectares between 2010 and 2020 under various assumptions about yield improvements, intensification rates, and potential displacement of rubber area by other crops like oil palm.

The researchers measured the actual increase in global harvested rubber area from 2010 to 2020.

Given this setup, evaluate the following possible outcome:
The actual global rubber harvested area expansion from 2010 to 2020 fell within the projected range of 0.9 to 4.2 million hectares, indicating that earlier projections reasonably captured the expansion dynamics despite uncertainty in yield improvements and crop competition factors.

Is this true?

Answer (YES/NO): YES